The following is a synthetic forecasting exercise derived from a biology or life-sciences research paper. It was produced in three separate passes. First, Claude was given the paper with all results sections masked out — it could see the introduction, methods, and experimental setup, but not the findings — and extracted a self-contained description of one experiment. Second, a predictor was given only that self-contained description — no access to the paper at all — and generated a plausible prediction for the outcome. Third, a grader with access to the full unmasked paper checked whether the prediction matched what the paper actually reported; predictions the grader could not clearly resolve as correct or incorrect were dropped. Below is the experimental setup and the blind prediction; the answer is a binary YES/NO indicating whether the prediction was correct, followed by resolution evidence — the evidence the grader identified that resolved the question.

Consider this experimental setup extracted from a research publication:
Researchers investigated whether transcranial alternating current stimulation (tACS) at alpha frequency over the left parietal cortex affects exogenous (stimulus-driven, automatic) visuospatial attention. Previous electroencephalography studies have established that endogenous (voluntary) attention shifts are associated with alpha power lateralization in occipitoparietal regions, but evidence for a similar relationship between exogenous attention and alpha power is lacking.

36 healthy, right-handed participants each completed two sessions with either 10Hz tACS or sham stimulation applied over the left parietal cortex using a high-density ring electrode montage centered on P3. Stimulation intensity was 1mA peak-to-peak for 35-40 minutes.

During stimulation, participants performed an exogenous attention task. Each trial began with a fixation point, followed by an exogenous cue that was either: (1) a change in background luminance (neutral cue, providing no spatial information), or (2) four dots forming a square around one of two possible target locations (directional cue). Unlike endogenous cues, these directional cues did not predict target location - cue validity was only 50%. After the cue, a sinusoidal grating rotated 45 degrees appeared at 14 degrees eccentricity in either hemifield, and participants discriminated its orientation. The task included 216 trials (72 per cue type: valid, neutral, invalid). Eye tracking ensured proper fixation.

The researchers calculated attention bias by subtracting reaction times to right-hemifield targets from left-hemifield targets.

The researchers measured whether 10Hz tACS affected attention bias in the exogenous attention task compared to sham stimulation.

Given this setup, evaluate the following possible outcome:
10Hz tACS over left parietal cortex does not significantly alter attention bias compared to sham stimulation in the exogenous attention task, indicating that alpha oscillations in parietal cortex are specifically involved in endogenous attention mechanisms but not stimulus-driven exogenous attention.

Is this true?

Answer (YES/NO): YES